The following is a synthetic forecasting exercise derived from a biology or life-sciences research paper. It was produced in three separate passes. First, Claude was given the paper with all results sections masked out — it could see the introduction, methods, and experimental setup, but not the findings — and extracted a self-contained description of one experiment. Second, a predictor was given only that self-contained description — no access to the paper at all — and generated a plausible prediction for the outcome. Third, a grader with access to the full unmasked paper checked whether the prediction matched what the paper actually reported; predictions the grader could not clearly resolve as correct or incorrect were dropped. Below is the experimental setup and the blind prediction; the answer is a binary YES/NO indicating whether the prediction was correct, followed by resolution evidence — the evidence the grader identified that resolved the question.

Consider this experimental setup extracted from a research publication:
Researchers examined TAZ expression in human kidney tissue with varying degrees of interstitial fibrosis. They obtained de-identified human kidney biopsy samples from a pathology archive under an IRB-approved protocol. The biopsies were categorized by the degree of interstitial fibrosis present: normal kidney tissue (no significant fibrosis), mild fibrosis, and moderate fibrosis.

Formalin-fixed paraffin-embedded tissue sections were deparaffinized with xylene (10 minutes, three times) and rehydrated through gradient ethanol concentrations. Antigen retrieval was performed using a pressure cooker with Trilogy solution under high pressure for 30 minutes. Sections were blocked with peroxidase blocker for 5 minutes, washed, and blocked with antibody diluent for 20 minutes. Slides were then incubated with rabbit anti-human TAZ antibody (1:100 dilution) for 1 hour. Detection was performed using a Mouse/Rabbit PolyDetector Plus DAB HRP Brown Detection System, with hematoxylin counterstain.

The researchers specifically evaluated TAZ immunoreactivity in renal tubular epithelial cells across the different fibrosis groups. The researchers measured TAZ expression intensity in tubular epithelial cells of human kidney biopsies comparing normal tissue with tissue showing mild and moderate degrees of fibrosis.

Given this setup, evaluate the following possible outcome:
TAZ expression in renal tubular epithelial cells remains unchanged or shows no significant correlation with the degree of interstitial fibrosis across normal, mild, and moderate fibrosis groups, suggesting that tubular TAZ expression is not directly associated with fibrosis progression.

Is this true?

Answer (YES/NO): NO